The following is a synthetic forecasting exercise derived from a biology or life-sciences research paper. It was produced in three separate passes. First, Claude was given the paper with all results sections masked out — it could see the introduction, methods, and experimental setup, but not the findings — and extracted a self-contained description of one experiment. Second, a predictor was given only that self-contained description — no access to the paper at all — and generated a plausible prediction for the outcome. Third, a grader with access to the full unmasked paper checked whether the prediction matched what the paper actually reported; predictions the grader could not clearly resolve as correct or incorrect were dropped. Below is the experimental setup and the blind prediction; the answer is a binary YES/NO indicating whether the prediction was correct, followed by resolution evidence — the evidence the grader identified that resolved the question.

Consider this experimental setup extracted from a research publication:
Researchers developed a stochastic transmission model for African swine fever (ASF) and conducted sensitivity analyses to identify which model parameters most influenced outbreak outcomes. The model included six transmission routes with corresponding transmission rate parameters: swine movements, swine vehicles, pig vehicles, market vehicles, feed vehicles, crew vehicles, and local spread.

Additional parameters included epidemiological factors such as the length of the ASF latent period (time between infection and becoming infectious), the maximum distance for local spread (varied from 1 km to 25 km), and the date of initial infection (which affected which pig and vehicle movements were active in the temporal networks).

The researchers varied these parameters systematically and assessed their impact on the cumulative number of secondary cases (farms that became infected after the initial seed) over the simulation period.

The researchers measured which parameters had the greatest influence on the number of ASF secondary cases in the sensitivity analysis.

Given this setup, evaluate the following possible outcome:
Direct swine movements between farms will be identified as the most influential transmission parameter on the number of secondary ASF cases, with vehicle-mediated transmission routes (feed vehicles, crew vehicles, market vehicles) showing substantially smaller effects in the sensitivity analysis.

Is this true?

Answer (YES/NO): NO